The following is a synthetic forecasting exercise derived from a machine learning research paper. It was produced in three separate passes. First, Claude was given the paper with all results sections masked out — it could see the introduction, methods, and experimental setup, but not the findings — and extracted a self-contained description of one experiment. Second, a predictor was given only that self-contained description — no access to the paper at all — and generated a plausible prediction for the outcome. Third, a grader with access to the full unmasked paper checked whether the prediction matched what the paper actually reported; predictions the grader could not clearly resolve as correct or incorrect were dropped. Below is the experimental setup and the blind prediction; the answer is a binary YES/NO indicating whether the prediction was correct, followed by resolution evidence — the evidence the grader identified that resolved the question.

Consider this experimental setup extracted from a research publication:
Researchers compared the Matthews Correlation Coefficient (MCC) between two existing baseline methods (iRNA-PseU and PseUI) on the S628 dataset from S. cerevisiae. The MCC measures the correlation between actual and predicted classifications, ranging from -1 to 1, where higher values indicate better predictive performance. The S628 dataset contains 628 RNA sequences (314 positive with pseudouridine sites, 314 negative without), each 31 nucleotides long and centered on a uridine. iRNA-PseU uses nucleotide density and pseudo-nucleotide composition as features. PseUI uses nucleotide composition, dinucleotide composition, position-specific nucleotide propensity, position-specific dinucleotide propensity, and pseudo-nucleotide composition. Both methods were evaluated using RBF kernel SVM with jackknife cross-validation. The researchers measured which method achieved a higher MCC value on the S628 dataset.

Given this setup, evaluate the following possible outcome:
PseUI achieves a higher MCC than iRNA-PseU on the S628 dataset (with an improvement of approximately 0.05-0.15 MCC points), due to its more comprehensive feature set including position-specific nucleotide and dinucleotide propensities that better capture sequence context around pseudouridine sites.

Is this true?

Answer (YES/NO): NO